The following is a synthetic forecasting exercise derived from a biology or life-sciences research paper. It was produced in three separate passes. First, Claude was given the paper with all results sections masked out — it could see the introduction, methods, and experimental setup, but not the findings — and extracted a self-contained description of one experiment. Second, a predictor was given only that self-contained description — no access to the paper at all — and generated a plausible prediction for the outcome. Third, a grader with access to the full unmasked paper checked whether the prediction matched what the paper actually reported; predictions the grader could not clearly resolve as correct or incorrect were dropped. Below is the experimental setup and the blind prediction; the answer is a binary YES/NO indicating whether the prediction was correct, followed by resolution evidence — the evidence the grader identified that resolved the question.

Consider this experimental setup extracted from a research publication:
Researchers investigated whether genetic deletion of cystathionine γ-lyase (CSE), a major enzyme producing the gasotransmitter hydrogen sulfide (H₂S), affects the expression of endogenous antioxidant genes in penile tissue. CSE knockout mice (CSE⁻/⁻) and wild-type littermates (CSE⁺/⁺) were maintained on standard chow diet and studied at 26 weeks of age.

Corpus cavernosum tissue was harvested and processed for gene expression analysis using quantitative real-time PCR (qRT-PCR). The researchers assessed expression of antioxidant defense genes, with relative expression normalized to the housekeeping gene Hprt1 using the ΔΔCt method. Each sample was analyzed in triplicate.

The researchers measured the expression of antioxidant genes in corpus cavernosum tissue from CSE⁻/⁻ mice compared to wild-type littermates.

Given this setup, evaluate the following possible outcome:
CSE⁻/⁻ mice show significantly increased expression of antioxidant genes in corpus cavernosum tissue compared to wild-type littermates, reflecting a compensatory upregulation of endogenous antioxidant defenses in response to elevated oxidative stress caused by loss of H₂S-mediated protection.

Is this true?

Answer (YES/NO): NO